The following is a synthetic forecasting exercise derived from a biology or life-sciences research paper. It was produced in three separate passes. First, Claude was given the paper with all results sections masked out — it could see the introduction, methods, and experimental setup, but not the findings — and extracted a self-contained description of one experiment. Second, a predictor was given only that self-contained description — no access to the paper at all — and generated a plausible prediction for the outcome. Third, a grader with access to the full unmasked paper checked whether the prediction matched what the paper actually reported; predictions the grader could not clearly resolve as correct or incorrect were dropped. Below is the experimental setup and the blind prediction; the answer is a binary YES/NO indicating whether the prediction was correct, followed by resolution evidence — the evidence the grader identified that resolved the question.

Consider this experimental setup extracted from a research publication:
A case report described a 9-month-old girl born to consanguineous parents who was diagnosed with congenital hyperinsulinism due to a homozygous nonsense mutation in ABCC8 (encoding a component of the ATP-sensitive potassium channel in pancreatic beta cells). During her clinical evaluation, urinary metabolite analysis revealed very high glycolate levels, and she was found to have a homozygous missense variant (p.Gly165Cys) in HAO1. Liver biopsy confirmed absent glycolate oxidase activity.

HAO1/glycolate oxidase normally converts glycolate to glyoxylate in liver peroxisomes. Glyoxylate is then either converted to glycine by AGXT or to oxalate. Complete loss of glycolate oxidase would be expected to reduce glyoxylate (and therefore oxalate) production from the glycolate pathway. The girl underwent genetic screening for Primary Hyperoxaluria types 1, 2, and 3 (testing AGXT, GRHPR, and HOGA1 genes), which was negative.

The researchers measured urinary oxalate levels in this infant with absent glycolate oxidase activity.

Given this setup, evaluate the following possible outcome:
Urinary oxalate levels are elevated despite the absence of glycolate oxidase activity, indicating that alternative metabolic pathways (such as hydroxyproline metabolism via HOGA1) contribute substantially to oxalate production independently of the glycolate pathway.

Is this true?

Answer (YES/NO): YES